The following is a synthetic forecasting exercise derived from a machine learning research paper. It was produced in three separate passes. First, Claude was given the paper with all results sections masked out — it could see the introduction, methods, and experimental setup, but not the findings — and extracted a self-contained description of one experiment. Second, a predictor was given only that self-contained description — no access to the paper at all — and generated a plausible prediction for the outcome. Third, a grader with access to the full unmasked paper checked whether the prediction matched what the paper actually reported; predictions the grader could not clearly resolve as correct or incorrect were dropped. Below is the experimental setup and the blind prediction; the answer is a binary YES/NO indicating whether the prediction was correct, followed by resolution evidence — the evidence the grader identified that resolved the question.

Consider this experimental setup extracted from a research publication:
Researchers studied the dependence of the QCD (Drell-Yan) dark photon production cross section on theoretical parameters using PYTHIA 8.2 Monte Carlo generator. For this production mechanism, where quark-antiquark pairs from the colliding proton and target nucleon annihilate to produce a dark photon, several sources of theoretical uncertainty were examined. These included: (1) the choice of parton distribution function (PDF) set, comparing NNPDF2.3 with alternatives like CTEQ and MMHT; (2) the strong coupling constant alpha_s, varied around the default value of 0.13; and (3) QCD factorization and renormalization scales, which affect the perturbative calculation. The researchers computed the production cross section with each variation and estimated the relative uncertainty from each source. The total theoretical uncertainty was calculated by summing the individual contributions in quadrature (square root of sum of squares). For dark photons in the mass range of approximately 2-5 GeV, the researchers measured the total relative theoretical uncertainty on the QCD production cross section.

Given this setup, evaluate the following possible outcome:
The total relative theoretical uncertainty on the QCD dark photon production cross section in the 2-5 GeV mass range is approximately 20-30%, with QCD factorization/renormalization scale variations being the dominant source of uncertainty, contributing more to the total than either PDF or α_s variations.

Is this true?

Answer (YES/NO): NO